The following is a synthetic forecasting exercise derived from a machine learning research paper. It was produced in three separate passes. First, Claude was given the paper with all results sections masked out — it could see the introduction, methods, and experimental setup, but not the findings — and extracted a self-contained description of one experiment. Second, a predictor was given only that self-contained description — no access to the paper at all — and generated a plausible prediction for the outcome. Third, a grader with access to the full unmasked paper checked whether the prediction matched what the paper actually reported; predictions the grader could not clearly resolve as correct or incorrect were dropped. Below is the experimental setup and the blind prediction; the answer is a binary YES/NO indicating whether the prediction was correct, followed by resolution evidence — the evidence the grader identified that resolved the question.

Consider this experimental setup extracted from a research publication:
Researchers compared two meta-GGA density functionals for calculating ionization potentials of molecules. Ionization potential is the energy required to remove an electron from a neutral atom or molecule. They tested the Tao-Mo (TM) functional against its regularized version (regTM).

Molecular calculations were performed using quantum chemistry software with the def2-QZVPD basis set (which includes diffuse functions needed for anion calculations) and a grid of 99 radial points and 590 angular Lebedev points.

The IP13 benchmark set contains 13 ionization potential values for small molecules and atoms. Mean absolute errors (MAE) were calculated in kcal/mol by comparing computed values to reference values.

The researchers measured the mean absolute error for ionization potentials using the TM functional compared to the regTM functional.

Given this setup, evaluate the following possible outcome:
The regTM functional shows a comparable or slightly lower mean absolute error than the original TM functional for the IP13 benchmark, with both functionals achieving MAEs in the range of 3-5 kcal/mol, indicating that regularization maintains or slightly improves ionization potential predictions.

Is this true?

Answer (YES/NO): NO